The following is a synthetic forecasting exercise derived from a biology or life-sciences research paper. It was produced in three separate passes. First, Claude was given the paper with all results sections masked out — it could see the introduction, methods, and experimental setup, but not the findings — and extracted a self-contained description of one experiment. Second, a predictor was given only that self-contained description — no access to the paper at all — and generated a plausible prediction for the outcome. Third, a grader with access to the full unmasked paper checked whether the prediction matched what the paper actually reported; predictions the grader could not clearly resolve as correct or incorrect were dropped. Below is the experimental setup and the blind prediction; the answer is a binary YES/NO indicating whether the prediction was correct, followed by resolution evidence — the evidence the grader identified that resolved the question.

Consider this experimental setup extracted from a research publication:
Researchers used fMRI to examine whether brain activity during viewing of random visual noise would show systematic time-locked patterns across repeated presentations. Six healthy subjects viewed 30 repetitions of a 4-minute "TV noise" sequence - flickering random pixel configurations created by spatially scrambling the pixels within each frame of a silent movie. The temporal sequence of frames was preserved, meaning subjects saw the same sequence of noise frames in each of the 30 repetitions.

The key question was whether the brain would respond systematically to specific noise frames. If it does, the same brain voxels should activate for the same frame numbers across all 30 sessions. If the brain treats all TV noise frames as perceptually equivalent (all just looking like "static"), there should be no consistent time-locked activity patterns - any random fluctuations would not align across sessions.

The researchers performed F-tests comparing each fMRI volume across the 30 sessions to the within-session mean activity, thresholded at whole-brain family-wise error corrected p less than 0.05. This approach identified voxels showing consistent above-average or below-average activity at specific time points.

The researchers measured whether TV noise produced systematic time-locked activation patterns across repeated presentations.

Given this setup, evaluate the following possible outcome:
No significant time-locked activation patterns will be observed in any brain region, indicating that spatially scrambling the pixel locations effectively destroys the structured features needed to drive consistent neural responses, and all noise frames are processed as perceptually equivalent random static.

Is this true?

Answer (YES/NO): YES